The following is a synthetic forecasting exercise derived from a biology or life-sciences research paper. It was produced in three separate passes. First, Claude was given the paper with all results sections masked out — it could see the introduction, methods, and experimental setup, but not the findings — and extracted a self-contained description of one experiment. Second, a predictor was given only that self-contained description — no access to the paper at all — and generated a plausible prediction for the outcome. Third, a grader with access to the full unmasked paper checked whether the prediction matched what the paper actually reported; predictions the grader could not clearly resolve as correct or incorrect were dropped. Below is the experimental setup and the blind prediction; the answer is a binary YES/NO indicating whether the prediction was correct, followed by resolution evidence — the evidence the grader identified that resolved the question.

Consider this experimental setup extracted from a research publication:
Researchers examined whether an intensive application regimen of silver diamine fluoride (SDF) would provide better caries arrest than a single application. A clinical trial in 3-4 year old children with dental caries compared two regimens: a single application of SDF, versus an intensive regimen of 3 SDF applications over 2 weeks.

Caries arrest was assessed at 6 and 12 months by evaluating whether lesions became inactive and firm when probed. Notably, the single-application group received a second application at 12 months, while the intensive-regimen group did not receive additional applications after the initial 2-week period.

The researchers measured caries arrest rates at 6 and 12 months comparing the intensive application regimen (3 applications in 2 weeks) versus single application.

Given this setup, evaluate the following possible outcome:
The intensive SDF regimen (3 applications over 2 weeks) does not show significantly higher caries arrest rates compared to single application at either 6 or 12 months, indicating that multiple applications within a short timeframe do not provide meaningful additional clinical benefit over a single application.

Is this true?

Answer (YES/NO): NO